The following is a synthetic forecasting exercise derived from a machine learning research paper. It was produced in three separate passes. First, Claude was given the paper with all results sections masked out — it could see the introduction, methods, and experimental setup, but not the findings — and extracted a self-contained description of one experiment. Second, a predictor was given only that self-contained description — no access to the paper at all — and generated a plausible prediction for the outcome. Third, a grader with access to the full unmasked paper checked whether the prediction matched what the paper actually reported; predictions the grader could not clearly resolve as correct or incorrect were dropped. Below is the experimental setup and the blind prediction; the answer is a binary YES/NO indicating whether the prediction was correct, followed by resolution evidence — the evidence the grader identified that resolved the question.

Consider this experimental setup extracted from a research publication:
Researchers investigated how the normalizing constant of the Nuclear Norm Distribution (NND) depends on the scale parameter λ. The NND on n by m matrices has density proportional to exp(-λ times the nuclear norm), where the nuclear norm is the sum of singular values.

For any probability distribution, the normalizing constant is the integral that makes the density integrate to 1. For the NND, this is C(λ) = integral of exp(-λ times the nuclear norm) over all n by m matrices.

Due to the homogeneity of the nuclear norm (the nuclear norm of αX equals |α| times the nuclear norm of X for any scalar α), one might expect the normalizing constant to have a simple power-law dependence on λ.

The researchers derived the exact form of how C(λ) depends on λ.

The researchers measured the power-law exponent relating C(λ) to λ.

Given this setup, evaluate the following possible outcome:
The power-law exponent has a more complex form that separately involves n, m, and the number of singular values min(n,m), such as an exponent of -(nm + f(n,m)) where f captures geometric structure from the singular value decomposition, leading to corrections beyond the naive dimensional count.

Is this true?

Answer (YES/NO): NO